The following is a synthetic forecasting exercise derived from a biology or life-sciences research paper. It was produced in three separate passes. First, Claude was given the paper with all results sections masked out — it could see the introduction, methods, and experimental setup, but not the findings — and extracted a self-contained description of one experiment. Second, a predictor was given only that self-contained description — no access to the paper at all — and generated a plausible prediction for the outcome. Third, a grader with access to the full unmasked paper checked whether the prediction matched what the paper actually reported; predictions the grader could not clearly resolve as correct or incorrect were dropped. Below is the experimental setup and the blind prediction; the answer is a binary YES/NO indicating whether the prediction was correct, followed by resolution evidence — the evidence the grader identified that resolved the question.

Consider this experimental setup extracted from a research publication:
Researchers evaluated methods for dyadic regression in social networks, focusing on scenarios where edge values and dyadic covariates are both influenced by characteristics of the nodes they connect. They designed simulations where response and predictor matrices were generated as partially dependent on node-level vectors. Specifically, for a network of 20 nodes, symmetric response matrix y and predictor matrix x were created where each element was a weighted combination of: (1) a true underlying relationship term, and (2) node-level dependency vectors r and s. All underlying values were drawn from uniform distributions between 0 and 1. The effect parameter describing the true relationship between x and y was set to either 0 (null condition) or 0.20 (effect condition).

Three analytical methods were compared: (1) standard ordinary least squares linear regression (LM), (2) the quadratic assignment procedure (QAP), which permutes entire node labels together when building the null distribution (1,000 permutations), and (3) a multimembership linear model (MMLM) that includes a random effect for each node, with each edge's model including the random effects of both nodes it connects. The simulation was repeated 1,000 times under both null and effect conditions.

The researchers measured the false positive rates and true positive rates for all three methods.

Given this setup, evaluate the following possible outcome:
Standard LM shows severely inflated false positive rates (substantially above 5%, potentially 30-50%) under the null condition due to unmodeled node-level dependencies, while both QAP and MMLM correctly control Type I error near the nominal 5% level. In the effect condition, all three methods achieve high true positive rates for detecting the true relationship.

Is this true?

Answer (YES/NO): NO